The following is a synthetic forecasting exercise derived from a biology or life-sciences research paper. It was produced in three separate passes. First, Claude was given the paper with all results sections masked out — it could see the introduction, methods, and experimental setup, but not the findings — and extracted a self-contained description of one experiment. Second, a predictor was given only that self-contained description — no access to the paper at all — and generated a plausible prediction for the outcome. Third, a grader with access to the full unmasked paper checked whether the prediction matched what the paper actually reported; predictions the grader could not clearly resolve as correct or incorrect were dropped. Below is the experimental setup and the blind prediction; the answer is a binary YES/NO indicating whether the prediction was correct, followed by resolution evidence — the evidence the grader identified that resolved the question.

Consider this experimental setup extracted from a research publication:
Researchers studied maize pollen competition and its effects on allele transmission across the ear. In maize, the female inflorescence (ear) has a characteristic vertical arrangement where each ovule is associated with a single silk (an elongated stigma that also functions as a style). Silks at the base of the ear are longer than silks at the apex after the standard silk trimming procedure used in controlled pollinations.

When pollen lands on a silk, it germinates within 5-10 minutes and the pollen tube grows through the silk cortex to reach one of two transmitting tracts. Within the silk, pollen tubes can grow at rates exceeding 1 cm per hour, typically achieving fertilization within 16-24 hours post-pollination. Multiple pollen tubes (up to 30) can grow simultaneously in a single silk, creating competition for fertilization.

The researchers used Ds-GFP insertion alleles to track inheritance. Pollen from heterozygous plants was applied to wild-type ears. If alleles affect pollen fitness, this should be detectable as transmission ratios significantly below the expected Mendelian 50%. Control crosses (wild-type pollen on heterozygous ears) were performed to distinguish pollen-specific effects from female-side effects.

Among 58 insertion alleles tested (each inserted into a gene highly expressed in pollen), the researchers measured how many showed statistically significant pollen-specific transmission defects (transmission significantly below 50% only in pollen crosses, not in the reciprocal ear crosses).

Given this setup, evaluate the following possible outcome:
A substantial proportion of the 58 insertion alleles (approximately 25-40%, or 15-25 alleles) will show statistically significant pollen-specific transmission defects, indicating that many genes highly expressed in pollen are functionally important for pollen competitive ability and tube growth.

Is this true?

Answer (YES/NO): NO